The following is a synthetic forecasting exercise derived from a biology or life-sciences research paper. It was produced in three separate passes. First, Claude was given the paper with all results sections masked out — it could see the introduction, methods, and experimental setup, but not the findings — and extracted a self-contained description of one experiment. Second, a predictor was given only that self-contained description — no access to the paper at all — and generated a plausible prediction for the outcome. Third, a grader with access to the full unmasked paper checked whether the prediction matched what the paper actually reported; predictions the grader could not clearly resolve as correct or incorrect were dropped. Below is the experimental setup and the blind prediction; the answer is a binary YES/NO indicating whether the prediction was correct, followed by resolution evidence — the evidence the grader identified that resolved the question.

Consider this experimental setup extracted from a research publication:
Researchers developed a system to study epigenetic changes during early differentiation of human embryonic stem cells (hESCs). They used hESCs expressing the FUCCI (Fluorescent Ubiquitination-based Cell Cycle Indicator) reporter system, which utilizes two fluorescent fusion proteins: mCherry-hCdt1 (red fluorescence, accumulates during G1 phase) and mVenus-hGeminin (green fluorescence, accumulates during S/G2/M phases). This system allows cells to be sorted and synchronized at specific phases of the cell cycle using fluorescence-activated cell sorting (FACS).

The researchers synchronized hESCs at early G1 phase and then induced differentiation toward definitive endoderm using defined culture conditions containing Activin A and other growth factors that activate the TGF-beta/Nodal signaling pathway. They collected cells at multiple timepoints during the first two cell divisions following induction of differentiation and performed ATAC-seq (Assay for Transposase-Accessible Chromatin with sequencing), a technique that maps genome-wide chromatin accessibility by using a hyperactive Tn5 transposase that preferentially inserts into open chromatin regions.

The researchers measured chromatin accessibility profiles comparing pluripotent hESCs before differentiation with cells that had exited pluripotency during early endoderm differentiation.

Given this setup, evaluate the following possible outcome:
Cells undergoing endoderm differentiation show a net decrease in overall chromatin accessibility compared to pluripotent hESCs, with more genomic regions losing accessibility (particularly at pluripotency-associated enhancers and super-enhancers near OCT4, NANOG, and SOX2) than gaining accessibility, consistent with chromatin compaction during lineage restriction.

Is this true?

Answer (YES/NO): NO